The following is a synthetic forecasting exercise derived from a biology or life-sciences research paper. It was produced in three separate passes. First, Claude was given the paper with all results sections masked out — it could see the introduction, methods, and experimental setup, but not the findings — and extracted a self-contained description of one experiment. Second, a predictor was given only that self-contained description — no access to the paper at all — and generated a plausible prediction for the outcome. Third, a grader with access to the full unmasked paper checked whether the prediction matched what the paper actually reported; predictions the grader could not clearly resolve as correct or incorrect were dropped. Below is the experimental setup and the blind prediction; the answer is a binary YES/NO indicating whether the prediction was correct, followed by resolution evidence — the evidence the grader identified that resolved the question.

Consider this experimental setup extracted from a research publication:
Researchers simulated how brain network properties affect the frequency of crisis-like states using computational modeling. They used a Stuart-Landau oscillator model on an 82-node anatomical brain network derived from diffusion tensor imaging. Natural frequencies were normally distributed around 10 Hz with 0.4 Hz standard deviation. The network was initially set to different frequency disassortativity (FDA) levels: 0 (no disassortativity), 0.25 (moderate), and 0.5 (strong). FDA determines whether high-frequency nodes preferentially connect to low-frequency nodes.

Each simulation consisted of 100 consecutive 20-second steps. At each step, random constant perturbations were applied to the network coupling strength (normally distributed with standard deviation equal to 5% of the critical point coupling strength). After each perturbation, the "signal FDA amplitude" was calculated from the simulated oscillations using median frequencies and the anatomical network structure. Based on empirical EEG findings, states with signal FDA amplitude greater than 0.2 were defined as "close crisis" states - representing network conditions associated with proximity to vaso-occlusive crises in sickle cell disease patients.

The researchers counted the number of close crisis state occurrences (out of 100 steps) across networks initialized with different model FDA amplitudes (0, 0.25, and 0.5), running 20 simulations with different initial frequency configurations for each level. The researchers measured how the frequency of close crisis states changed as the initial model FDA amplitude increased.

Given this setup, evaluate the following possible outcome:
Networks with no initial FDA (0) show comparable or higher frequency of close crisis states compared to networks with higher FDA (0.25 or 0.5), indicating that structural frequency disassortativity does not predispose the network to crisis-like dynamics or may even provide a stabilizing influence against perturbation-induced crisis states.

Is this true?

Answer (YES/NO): NO